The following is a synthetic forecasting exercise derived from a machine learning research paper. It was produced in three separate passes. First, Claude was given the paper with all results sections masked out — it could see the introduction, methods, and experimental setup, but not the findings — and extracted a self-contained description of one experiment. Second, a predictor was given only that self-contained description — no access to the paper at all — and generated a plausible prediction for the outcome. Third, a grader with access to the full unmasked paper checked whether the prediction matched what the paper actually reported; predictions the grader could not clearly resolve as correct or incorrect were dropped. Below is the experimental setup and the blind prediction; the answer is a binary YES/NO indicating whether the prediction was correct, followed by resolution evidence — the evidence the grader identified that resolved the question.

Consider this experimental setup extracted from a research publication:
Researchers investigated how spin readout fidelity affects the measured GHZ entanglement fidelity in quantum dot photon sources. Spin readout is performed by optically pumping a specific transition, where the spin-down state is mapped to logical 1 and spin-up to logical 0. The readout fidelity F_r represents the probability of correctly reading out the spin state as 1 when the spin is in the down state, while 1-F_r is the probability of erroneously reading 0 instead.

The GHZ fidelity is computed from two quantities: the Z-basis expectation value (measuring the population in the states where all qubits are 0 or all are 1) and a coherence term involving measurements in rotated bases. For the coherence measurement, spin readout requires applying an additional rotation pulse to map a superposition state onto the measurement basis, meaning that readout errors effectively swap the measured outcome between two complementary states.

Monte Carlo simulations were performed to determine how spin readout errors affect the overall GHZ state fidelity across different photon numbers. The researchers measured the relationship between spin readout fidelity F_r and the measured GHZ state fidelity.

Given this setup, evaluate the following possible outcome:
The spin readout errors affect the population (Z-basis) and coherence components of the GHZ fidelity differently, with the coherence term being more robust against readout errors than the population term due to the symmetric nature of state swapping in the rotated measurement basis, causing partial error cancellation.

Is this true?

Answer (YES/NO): NO